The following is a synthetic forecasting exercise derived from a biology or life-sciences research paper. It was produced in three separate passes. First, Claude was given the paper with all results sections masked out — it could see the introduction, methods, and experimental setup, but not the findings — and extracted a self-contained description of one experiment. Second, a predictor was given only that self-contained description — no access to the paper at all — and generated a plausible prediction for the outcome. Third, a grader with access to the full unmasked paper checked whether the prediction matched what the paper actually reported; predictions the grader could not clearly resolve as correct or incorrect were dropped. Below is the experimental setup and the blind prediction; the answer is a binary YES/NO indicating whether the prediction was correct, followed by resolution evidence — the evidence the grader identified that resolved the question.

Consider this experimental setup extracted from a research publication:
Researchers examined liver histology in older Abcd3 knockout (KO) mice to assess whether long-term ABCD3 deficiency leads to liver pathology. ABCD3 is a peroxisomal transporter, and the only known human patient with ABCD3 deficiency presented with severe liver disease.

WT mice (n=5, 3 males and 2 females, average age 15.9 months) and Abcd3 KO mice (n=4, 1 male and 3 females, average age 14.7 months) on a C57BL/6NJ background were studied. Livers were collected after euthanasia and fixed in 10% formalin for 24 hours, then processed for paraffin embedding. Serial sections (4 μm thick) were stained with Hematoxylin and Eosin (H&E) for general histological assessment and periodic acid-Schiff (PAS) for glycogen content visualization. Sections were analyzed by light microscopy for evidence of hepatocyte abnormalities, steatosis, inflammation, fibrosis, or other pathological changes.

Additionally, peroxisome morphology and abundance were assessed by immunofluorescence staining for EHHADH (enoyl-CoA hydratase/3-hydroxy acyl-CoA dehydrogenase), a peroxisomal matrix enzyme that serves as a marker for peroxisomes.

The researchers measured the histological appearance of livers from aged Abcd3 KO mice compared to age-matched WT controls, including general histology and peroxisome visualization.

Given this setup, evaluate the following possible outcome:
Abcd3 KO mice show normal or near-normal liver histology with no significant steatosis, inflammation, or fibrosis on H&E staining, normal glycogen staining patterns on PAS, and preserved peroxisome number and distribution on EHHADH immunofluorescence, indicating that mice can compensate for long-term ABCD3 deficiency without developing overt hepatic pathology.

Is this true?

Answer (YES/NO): NO